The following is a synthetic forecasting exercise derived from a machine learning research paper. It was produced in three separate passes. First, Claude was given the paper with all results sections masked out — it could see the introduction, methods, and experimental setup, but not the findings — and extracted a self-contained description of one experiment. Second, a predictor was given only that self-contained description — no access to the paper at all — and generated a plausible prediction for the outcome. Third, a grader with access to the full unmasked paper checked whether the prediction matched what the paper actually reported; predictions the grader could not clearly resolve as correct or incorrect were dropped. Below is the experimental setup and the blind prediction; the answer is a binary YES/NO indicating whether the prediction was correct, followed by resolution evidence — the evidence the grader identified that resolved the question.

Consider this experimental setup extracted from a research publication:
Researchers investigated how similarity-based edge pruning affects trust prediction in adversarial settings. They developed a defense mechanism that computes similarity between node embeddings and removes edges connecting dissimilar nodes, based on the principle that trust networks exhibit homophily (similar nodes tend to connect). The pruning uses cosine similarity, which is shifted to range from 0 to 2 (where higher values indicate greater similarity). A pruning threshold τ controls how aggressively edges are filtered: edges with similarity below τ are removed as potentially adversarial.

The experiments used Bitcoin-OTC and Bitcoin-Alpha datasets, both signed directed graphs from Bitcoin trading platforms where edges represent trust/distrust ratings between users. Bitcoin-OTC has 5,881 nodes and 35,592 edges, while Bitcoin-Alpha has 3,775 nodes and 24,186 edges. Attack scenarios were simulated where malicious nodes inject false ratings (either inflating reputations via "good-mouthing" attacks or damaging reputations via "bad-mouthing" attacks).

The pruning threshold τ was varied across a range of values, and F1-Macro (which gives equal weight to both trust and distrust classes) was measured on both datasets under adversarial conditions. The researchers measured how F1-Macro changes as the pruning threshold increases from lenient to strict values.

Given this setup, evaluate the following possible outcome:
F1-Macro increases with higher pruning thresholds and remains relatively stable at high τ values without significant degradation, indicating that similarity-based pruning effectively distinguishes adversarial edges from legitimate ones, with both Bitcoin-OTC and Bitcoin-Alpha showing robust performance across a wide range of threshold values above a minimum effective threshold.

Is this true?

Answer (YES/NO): NO